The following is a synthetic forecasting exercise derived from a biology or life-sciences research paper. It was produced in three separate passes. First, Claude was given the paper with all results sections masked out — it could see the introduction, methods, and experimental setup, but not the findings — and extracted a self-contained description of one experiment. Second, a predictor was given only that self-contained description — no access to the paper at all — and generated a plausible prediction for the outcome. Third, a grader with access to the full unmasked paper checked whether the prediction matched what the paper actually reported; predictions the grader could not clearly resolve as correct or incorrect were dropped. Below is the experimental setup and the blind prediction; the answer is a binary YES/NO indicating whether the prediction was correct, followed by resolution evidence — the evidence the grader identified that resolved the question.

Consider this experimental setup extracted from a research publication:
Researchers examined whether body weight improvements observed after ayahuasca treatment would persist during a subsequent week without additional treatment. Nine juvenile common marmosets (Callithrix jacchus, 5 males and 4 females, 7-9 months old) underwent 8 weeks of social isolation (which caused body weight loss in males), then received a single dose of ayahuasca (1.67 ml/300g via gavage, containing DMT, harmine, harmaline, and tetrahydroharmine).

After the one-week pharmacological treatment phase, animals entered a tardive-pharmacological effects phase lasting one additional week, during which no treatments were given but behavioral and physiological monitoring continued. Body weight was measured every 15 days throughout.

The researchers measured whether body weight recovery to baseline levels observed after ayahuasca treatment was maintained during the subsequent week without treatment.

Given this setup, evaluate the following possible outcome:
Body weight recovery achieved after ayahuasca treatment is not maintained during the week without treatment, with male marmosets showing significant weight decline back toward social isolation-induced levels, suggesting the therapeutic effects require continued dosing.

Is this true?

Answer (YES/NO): NO